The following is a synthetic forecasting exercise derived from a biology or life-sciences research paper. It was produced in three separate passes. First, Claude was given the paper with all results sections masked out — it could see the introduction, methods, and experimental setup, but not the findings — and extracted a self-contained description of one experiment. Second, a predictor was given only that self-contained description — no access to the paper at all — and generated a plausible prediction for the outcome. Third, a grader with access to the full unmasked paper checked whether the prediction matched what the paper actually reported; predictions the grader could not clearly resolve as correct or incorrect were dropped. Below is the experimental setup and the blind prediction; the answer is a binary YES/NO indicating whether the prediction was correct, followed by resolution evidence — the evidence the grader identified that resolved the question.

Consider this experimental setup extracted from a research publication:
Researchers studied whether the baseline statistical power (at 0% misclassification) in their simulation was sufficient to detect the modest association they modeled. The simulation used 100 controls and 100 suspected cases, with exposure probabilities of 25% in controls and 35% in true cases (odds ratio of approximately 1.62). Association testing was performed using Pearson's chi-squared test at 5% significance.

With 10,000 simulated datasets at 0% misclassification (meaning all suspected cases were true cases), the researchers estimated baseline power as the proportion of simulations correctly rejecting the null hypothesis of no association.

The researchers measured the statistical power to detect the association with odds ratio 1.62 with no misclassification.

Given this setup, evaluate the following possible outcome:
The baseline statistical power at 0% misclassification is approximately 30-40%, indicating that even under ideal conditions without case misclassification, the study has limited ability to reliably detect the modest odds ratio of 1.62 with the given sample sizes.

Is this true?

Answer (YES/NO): YES